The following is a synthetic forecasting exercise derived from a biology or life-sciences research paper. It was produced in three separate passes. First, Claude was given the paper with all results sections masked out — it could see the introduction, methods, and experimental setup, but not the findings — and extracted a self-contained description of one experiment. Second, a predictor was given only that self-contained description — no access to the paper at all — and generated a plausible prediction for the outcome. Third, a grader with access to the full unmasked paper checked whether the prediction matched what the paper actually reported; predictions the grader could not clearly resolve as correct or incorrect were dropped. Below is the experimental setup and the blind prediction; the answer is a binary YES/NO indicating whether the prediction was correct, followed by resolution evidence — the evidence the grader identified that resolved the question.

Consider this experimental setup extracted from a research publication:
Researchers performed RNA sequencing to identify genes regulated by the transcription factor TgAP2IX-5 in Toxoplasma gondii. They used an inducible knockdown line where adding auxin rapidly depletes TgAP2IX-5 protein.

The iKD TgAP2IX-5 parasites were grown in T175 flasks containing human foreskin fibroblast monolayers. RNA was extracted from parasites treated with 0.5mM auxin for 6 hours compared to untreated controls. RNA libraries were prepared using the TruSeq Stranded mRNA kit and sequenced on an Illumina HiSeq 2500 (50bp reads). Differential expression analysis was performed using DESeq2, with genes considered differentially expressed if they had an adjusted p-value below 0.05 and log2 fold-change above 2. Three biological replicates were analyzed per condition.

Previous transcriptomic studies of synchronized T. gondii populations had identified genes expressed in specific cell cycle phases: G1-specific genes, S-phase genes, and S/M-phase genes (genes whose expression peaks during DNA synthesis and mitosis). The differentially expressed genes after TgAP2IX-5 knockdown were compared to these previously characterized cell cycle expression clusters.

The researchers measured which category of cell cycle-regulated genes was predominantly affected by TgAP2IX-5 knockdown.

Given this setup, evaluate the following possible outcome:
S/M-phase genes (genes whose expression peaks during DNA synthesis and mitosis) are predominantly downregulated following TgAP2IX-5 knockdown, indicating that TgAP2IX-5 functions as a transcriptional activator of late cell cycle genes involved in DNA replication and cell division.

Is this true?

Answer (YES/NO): YES